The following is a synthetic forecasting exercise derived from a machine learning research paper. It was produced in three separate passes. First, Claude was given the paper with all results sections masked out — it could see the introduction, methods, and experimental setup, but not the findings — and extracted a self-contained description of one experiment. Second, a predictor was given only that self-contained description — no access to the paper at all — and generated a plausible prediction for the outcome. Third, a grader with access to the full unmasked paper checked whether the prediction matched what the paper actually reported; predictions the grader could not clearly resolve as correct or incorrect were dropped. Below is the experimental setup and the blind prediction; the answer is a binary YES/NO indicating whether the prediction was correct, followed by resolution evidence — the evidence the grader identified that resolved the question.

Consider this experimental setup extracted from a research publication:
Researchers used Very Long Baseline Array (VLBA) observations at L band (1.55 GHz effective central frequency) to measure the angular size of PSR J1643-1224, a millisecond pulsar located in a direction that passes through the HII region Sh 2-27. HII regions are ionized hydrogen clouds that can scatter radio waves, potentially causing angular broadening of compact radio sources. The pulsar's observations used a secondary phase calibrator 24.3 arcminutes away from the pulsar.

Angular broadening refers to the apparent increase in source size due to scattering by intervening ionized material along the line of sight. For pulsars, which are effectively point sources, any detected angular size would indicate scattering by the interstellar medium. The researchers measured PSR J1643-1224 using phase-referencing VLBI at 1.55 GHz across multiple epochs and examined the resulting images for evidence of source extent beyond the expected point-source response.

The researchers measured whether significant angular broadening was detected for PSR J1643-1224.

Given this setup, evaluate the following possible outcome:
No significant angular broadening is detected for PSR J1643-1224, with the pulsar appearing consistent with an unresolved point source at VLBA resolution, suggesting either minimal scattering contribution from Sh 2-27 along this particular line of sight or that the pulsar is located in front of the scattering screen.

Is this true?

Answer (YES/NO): NO